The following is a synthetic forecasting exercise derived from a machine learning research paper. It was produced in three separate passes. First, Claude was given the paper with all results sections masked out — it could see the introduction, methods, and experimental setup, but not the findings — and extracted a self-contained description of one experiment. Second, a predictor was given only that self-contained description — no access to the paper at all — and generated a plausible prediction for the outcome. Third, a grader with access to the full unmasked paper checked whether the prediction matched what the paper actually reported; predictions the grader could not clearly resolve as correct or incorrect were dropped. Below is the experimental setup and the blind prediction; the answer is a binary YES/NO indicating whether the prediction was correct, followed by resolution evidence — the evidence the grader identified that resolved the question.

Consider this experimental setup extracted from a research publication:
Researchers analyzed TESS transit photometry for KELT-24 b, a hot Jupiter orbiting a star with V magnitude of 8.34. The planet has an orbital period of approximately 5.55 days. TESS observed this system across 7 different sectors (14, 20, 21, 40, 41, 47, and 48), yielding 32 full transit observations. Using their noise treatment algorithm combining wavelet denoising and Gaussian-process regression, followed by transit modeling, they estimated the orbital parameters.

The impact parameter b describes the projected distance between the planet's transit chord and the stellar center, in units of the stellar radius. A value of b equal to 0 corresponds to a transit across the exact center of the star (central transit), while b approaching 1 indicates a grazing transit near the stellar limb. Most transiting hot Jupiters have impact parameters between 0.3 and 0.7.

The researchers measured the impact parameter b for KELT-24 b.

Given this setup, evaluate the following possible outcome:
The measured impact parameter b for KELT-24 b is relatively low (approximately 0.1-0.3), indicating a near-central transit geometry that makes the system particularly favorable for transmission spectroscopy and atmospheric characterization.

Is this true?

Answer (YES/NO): NO